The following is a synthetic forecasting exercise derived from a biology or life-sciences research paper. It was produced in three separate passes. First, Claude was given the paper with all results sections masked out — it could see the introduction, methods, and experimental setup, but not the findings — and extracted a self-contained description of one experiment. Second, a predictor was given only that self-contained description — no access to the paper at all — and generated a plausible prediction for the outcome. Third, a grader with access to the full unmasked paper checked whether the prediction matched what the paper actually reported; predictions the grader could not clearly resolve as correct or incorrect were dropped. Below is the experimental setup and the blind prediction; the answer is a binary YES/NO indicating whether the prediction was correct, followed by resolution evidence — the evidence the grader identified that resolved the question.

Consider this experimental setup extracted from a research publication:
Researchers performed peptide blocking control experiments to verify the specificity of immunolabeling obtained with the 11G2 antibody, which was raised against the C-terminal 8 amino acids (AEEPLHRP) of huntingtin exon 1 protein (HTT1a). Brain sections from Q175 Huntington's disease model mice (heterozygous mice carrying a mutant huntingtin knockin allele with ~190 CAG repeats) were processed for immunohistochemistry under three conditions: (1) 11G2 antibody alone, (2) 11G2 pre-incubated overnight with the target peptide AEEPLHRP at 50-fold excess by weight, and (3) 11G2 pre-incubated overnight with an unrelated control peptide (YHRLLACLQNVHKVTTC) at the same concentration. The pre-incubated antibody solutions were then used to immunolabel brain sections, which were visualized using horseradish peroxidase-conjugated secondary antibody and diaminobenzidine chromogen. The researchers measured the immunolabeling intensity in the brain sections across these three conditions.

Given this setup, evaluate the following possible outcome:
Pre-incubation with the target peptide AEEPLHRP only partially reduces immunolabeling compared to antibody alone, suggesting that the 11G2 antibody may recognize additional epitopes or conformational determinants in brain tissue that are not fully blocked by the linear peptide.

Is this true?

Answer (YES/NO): NO